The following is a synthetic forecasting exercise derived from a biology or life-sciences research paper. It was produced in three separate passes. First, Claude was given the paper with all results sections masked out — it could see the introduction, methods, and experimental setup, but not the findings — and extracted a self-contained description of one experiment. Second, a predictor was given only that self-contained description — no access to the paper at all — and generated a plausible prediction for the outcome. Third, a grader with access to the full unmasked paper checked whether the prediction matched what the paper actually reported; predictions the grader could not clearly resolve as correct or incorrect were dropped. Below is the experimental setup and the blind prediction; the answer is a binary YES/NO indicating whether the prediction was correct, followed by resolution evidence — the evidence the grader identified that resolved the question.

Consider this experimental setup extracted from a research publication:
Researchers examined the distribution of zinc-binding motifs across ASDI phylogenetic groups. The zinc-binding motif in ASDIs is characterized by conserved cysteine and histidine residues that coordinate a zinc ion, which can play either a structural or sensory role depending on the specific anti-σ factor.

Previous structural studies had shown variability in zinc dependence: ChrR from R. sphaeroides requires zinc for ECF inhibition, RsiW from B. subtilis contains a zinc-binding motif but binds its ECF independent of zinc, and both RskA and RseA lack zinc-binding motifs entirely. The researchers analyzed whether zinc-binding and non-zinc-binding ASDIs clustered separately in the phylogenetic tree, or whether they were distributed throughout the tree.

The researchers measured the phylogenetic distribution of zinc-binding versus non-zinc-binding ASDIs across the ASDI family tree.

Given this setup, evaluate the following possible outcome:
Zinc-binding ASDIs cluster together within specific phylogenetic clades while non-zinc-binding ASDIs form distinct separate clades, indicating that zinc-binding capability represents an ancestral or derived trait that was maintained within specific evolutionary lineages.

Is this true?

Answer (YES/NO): NO